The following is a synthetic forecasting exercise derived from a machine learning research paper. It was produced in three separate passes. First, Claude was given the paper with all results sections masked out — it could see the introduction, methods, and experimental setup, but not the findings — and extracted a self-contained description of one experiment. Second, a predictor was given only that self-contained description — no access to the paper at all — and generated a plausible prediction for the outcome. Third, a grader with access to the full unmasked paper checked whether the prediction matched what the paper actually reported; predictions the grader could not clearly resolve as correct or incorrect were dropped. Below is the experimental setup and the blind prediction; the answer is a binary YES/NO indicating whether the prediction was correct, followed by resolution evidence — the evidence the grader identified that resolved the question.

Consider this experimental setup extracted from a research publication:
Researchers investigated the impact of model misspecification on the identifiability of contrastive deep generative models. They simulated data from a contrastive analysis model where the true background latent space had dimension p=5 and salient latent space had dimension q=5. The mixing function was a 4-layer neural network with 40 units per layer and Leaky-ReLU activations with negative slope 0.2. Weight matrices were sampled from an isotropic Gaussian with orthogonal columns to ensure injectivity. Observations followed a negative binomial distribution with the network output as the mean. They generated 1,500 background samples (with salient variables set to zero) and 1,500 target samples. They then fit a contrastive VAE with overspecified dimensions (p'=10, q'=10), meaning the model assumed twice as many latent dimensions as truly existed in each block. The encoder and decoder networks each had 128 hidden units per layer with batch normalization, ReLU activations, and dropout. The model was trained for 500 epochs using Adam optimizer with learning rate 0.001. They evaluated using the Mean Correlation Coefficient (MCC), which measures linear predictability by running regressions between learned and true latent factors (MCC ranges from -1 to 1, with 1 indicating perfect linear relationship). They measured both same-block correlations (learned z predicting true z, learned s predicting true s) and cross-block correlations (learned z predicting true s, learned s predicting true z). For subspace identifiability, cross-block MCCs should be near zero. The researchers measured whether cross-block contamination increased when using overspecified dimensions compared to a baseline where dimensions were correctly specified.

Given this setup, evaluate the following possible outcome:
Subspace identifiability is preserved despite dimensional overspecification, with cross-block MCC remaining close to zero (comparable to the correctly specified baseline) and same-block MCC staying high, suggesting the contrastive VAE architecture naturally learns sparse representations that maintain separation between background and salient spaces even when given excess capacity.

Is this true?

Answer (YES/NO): NO